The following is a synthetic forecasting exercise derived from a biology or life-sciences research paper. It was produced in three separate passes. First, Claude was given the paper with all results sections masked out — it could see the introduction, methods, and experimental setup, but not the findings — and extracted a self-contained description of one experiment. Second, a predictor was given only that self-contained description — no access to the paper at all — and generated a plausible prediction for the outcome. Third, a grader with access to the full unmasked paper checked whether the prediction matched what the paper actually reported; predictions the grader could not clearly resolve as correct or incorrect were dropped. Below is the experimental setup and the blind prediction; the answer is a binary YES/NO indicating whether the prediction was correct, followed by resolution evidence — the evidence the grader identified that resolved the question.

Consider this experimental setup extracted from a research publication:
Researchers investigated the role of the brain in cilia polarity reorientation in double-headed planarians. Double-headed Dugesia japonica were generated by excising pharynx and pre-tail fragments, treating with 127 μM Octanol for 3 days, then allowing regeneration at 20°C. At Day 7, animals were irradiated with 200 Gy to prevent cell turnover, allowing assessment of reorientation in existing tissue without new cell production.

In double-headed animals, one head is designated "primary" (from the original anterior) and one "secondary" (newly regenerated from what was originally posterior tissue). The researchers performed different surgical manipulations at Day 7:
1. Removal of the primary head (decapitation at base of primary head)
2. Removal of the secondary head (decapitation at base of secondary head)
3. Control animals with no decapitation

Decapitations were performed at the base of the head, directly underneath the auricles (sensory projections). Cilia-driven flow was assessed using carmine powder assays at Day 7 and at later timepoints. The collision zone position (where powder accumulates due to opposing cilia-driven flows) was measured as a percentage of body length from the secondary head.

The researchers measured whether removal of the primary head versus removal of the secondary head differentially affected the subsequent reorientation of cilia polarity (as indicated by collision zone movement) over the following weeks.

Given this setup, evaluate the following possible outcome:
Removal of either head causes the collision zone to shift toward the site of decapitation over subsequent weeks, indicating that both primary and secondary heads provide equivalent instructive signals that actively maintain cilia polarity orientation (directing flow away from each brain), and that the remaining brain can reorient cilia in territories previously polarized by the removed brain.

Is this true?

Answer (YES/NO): NO